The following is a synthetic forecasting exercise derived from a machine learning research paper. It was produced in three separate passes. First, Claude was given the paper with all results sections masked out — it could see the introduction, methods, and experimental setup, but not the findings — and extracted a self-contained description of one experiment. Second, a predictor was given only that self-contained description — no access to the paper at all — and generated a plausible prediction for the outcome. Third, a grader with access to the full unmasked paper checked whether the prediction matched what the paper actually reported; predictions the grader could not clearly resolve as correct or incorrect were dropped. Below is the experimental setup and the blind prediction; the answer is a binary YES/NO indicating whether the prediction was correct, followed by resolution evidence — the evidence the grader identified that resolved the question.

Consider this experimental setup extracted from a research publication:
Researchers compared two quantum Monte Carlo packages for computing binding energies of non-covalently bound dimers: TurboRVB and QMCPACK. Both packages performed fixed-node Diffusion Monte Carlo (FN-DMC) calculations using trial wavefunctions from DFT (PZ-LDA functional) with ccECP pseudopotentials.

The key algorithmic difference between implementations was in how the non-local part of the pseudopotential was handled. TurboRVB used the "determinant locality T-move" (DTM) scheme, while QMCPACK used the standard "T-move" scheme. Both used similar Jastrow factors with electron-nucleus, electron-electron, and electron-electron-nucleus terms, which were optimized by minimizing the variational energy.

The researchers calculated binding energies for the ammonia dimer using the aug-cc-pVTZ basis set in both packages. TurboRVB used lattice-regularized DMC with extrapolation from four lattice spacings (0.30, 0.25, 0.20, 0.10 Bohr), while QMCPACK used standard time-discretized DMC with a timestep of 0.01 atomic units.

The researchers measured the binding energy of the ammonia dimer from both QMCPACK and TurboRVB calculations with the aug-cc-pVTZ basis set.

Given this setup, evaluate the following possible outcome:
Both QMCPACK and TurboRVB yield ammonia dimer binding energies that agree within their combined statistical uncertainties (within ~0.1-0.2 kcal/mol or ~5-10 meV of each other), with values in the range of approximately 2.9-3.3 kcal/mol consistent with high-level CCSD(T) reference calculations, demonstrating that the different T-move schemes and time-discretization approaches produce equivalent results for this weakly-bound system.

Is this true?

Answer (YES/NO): YES